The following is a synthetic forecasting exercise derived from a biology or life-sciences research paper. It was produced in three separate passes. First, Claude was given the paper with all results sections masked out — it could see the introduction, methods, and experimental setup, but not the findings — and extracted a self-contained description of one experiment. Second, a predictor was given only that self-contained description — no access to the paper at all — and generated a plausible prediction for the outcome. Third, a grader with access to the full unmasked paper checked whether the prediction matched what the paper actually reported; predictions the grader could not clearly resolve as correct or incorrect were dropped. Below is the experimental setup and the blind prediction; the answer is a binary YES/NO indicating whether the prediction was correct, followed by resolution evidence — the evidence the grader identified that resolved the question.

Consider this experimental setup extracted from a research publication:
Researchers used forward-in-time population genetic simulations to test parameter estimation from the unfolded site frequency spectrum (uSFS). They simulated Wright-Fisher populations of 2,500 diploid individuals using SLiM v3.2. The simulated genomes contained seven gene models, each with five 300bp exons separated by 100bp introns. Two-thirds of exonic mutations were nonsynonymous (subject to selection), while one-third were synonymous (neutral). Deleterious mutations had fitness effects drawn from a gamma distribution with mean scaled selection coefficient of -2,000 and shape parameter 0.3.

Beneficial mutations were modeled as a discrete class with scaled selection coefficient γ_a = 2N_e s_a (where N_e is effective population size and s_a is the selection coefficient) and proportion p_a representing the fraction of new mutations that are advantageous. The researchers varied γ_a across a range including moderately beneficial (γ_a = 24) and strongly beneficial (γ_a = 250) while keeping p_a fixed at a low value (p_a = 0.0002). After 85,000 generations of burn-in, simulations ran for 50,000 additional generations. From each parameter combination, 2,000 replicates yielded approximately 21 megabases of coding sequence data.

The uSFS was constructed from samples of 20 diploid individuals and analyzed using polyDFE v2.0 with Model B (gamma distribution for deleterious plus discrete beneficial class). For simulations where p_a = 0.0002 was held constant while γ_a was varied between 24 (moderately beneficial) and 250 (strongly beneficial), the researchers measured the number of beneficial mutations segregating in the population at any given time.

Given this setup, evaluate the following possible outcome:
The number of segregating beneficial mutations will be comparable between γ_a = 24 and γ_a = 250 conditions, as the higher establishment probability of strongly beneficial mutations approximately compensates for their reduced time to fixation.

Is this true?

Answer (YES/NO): NO